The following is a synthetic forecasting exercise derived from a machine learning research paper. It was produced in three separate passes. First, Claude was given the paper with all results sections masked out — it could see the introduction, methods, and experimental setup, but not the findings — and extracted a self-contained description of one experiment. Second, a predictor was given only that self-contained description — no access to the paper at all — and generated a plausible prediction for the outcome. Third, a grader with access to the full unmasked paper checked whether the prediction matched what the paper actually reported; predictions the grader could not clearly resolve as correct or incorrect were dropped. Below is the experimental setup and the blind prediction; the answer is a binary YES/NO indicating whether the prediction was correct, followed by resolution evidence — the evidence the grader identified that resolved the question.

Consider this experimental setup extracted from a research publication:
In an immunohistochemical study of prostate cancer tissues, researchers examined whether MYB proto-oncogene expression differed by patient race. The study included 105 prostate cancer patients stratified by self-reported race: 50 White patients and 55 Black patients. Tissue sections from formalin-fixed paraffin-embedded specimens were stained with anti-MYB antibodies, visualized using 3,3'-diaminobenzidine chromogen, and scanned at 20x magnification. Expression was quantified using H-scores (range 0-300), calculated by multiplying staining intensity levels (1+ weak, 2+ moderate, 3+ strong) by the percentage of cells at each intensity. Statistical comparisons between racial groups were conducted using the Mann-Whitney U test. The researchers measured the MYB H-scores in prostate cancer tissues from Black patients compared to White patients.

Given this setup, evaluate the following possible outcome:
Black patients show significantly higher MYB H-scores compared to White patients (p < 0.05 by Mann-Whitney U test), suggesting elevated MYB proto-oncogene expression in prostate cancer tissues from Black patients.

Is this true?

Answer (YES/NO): YES